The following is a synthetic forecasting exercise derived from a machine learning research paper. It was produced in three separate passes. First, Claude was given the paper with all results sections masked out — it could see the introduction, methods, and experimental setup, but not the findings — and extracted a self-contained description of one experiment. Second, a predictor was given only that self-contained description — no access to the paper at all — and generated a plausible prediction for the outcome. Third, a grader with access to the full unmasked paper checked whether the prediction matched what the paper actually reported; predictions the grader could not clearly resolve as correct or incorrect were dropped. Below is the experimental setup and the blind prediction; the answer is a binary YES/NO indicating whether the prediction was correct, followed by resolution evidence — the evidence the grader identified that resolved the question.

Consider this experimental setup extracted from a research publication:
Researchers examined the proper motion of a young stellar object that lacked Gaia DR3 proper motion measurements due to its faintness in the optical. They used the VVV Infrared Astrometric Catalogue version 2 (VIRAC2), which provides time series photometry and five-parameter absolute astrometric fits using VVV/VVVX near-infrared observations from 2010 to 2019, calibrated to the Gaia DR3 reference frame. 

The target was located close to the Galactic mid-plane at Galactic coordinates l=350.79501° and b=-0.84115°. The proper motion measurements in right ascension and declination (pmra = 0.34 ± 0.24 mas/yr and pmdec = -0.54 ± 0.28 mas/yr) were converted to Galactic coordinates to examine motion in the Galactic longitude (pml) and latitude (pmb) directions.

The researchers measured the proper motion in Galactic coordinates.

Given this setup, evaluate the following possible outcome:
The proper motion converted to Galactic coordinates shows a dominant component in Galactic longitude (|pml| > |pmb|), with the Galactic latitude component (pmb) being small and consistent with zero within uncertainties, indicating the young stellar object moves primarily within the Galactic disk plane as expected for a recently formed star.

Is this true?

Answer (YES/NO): NO